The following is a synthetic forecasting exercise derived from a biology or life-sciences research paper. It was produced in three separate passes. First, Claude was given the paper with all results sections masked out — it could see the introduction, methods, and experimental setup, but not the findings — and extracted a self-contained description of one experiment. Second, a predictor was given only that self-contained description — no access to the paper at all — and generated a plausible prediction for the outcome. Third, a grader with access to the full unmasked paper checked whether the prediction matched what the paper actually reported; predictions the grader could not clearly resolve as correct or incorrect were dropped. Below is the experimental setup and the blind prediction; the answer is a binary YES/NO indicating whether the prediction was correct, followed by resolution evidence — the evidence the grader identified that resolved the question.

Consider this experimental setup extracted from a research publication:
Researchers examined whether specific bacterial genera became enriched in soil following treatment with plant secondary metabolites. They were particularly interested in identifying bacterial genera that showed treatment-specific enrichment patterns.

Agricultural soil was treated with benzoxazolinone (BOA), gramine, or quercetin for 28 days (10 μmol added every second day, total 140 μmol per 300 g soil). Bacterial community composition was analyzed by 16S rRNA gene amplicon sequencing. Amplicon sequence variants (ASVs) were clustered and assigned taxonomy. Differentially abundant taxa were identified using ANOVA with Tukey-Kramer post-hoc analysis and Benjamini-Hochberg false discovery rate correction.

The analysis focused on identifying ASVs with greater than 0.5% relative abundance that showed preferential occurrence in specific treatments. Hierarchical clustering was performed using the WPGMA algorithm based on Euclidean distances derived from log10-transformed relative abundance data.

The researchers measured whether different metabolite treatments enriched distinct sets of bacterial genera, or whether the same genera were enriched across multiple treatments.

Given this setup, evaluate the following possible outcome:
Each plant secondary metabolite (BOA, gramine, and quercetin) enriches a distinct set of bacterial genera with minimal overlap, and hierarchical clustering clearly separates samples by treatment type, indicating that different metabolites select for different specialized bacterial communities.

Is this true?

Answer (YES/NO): NO